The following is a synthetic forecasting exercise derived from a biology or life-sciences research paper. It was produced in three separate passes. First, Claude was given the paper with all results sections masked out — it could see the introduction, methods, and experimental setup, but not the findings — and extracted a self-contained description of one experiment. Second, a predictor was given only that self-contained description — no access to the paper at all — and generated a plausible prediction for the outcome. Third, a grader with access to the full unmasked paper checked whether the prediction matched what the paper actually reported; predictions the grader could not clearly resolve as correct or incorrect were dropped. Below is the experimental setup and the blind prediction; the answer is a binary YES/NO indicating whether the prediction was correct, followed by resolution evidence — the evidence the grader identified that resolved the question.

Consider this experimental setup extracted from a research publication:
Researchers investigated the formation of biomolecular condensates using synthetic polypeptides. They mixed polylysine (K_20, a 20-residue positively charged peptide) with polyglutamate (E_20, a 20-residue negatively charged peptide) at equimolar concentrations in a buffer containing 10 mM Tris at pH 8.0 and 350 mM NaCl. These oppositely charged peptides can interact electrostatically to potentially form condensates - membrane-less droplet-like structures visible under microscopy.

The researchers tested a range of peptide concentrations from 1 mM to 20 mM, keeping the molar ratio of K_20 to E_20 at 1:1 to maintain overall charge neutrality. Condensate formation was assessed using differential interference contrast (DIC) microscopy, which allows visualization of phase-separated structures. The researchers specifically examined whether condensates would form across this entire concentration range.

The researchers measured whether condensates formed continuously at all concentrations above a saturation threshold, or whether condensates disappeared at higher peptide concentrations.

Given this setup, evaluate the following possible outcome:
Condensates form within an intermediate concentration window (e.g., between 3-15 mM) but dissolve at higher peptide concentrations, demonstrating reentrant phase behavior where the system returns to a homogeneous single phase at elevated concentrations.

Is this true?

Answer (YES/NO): YES